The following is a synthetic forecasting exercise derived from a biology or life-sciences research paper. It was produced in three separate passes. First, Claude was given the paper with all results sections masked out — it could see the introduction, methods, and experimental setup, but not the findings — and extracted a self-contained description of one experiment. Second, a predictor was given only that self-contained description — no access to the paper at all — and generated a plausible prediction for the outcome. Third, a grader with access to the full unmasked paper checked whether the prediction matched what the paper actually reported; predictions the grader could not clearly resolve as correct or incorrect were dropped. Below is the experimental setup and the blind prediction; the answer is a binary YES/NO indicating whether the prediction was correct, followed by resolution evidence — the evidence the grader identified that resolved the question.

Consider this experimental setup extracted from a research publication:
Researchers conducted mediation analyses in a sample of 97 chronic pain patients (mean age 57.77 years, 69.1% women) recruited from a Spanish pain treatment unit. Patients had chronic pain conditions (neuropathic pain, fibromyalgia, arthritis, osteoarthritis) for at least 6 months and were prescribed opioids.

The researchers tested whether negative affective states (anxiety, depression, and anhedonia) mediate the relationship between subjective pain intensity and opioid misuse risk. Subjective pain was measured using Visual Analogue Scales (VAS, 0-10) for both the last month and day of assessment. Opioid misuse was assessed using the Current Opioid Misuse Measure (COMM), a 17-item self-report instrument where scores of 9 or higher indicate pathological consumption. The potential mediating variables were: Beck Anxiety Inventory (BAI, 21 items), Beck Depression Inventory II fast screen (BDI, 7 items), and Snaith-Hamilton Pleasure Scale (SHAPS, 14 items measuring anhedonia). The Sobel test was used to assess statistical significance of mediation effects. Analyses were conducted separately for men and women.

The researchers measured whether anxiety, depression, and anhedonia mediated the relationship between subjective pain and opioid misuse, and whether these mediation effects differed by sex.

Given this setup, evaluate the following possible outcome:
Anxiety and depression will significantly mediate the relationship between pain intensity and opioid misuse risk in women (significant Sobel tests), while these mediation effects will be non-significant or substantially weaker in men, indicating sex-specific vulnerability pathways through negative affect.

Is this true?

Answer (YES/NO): YES